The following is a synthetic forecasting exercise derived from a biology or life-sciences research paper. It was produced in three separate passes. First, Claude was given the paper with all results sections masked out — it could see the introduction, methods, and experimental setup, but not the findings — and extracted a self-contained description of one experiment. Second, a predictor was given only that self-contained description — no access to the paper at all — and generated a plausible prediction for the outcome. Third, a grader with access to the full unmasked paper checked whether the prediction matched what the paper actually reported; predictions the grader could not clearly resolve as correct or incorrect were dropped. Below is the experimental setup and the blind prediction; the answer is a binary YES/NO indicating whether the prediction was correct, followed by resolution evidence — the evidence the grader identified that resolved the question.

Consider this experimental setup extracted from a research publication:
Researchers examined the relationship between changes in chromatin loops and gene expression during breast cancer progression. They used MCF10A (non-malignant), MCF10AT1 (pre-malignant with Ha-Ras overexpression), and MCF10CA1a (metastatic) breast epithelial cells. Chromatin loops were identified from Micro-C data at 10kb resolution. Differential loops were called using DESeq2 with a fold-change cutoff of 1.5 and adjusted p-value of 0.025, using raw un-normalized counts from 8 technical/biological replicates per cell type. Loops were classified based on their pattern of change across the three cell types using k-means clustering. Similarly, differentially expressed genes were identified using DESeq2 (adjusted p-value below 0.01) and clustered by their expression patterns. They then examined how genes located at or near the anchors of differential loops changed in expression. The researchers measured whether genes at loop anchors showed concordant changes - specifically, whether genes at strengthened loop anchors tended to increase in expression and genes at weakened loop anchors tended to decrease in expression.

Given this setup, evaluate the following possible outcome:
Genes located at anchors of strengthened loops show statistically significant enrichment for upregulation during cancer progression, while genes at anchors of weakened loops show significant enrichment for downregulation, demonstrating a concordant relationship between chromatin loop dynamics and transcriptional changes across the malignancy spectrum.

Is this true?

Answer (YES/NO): YES